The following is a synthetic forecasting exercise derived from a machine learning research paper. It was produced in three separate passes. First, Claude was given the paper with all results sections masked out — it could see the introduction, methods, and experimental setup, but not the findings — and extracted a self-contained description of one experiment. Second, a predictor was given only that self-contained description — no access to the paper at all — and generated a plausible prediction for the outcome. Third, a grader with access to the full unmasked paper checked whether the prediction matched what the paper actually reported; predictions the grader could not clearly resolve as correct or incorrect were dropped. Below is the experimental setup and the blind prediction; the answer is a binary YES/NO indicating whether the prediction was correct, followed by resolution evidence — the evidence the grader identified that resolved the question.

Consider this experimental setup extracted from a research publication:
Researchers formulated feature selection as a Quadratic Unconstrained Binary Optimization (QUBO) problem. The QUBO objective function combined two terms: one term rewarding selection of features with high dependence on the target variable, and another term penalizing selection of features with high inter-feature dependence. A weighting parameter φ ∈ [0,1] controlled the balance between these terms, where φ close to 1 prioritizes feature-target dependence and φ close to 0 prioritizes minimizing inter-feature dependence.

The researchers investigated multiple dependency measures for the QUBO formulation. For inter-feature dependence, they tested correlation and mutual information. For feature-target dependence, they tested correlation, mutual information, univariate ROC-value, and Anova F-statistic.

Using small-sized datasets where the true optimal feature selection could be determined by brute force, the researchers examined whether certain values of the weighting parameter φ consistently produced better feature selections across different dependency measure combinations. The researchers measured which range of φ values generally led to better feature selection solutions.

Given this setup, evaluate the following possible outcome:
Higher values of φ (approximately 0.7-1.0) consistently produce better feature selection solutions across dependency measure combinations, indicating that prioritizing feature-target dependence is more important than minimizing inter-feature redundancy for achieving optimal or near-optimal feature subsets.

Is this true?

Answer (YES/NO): YES